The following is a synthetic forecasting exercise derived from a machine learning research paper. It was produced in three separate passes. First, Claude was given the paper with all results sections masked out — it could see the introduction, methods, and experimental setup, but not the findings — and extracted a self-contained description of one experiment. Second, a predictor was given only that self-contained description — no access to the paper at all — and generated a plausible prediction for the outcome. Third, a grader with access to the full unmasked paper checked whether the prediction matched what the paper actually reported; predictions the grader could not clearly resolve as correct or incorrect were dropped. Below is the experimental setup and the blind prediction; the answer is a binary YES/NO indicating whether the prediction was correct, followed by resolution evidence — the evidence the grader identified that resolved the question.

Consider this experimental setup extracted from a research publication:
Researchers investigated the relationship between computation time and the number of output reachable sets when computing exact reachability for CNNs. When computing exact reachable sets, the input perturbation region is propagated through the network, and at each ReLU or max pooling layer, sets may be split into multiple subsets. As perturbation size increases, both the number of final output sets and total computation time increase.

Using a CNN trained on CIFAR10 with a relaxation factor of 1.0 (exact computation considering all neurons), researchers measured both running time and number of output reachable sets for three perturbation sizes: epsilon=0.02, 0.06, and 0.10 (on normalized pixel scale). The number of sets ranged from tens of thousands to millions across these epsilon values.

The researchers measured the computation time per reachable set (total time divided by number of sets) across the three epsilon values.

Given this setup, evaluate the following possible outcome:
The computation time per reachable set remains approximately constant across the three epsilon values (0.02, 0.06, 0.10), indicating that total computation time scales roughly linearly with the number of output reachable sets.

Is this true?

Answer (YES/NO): YES